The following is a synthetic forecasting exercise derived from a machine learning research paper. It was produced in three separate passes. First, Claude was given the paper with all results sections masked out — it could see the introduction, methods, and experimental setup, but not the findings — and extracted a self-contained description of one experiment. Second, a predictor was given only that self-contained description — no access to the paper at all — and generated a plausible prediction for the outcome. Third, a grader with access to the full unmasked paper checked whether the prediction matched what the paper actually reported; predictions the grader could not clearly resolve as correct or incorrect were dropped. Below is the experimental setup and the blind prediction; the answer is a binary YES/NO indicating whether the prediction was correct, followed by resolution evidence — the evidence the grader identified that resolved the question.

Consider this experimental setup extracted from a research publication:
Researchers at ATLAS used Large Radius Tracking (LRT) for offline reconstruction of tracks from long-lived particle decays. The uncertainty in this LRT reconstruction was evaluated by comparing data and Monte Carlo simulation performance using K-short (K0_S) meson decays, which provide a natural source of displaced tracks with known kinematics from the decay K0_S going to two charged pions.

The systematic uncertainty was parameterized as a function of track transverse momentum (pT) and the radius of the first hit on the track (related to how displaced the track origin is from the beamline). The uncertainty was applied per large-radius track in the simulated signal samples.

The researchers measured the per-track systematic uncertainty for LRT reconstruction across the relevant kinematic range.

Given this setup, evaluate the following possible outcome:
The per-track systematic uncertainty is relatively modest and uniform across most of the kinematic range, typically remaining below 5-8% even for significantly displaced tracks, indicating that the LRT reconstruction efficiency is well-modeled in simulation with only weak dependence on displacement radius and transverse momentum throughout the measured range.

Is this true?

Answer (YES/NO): NO